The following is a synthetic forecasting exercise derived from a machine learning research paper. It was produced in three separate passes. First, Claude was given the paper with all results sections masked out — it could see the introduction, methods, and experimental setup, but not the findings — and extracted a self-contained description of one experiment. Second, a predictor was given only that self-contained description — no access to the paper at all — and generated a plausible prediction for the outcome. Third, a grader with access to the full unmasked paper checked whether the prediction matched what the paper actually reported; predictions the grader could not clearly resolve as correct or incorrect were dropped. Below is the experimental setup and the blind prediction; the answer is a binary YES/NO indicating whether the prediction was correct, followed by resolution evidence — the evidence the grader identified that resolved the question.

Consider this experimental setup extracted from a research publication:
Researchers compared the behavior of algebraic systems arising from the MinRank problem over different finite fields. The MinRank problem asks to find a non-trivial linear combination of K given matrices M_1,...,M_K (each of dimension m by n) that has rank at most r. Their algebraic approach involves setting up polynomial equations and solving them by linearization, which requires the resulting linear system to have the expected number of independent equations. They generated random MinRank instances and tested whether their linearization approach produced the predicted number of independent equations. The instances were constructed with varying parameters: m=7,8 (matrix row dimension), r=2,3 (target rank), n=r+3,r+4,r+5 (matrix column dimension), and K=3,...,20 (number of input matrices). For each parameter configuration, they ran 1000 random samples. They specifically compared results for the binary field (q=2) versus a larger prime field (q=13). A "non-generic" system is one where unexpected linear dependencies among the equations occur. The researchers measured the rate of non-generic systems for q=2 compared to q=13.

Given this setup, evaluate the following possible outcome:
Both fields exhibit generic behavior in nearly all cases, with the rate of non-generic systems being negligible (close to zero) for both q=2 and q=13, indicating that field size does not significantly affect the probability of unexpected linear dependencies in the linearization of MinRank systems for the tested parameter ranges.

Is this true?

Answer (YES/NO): NO